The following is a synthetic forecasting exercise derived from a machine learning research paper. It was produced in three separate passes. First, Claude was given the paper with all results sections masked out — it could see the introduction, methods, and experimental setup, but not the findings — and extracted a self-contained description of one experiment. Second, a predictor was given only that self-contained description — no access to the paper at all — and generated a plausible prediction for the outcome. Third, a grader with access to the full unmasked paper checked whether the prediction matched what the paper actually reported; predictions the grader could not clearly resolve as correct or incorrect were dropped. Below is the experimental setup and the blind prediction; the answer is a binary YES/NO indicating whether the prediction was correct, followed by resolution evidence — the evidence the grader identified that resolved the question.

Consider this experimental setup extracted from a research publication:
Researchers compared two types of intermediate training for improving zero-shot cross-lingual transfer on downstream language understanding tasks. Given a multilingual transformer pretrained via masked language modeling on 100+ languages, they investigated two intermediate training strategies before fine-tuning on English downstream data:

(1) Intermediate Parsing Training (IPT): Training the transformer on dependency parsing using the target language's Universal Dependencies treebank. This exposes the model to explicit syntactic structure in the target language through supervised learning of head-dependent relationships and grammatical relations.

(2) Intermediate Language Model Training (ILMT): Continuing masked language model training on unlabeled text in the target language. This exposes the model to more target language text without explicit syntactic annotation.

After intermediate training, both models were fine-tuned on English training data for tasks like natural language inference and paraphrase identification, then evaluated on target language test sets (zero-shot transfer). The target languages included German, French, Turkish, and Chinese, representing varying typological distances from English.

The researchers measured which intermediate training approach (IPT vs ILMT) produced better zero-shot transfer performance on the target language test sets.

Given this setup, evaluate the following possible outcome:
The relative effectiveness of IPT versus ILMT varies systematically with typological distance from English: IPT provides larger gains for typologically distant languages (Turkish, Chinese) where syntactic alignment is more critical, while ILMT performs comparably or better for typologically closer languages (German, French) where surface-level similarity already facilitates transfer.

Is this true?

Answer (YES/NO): NO